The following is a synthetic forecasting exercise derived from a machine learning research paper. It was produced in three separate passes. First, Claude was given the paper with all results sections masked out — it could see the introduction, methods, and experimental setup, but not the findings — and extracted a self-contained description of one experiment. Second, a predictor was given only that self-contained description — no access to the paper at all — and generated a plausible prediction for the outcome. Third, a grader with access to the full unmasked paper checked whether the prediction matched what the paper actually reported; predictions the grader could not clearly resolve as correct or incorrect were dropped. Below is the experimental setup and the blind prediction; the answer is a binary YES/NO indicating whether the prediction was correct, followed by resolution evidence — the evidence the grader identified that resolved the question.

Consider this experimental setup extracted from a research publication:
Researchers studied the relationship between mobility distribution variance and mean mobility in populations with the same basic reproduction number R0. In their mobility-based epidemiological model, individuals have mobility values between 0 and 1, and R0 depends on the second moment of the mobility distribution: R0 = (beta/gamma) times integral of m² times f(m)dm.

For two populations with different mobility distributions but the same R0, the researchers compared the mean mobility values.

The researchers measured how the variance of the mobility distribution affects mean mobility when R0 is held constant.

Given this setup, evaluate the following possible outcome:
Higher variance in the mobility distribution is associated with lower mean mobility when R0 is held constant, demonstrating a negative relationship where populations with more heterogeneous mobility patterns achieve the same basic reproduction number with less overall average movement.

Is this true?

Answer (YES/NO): YES